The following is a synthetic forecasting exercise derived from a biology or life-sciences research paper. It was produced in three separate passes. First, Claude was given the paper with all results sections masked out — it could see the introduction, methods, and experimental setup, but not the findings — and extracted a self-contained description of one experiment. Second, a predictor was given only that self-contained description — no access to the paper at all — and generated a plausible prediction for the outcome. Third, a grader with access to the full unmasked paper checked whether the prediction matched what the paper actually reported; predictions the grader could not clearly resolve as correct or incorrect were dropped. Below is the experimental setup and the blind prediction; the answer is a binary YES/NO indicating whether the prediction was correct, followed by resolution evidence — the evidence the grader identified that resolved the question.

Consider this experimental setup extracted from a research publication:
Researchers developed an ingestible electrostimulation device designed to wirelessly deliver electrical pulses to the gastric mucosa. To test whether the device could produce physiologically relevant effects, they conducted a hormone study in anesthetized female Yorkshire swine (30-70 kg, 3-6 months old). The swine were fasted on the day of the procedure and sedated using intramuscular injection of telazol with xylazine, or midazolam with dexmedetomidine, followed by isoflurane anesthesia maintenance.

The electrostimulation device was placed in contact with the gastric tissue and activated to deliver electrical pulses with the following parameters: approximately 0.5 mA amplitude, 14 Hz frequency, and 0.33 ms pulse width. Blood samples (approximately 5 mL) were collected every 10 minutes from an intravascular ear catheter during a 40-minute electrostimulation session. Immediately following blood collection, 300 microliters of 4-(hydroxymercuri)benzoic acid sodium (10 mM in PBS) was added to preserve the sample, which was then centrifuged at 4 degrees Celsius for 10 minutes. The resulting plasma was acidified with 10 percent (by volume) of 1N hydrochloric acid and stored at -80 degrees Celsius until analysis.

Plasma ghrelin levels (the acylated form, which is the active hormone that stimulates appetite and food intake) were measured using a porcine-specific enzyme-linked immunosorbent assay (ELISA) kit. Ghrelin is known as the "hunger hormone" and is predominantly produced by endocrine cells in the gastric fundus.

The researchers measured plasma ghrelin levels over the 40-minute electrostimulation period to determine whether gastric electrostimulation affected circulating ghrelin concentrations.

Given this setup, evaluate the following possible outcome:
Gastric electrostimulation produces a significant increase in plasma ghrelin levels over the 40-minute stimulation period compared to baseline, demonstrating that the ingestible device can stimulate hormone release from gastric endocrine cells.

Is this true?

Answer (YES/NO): YES